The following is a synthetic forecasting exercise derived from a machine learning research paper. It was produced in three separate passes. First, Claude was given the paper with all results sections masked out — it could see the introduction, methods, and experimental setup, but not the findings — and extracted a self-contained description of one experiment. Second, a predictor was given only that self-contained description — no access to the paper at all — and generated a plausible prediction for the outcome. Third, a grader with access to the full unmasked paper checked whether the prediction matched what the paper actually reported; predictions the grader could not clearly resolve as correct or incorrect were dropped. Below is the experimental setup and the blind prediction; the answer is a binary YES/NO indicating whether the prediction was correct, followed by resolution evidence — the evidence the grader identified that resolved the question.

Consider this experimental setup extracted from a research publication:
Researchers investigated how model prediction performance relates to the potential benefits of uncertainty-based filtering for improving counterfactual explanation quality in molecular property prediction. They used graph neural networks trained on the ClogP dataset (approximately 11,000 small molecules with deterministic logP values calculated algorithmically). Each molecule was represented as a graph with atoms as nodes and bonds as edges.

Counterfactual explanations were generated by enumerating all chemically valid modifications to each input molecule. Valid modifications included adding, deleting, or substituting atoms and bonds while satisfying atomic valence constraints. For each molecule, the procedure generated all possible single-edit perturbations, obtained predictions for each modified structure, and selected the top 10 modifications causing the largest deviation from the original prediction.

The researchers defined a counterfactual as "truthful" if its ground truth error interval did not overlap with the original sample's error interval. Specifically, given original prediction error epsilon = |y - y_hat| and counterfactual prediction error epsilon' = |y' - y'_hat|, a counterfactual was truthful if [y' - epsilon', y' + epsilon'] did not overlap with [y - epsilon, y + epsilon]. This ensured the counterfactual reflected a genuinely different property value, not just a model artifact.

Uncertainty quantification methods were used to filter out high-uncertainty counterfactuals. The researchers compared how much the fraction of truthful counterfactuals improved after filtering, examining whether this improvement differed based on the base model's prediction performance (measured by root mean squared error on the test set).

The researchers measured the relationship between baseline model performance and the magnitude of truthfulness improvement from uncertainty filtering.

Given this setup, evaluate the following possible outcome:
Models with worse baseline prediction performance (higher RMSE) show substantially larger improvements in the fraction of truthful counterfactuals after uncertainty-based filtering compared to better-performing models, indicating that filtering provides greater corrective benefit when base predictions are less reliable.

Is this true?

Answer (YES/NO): NO